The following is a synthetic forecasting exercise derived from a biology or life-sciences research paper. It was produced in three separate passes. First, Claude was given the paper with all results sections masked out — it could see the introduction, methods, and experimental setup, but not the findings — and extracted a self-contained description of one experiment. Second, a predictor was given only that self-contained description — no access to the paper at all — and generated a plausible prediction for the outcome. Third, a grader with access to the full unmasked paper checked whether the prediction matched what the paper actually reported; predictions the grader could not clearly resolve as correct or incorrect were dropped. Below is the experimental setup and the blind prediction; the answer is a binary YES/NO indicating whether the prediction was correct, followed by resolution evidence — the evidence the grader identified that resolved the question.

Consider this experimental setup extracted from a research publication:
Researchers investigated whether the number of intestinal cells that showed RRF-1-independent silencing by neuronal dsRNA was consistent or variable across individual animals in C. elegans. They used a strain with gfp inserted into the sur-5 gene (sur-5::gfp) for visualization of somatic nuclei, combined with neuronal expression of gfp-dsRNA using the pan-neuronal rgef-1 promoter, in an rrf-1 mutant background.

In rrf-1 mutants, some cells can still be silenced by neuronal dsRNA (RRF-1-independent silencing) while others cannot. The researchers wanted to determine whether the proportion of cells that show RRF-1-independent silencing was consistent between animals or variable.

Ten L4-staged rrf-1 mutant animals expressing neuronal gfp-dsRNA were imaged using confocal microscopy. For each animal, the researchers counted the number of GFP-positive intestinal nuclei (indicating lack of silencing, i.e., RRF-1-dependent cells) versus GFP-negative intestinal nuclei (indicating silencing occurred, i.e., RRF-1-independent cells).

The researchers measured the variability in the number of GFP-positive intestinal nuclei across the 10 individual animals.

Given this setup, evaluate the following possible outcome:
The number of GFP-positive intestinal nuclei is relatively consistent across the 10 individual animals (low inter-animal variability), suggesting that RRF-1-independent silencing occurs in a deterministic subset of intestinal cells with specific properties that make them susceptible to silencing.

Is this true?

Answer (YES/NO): NO